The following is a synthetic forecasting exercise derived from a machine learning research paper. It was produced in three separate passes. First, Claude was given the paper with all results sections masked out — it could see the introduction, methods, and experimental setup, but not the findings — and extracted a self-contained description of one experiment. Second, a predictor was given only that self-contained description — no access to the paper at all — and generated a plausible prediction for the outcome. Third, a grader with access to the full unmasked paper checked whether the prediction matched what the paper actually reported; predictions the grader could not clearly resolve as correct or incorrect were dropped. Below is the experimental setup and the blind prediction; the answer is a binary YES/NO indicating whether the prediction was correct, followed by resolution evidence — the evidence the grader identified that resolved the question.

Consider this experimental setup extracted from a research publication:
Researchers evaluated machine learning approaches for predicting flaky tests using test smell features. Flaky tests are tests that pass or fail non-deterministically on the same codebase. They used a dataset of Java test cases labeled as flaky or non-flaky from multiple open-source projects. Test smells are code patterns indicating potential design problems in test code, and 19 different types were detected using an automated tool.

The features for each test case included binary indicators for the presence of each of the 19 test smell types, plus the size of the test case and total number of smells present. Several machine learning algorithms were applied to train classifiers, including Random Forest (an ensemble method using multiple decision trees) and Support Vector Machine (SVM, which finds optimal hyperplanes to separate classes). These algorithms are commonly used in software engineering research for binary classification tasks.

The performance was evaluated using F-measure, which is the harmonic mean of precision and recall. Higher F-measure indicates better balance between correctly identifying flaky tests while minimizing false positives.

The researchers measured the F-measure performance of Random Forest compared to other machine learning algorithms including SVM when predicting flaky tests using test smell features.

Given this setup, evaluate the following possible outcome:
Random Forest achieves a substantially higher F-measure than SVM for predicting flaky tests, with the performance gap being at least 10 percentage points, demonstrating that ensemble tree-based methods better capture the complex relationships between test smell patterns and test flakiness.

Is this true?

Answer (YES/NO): NO